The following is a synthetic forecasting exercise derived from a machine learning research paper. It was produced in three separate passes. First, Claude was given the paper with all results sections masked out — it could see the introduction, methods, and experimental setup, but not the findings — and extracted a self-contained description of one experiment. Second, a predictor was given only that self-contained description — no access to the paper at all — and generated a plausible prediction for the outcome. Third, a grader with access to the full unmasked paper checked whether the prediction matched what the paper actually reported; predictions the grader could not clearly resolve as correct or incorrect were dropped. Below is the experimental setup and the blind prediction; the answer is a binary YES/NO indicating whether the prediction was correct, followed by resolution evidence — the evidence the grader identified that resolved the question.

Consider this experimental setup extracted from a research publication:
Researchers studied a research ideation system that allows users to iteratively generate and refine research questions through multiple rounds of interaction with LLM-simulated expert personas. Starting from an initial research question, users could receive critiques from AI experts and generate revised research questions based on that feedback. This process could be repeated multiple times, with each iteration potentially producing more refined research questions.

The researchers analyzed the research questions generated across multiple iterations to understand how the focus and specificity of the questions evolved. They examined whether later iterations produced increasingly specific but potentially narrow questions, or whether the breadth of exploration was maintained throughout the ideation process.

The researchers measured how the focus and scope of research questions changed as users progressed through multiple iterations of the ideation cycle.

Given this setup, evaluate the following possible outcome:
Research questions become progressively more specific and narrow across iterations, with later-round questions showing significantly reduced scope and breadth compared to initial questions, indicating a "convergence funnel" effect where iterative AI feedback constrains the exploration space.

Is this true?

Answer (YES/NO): YES